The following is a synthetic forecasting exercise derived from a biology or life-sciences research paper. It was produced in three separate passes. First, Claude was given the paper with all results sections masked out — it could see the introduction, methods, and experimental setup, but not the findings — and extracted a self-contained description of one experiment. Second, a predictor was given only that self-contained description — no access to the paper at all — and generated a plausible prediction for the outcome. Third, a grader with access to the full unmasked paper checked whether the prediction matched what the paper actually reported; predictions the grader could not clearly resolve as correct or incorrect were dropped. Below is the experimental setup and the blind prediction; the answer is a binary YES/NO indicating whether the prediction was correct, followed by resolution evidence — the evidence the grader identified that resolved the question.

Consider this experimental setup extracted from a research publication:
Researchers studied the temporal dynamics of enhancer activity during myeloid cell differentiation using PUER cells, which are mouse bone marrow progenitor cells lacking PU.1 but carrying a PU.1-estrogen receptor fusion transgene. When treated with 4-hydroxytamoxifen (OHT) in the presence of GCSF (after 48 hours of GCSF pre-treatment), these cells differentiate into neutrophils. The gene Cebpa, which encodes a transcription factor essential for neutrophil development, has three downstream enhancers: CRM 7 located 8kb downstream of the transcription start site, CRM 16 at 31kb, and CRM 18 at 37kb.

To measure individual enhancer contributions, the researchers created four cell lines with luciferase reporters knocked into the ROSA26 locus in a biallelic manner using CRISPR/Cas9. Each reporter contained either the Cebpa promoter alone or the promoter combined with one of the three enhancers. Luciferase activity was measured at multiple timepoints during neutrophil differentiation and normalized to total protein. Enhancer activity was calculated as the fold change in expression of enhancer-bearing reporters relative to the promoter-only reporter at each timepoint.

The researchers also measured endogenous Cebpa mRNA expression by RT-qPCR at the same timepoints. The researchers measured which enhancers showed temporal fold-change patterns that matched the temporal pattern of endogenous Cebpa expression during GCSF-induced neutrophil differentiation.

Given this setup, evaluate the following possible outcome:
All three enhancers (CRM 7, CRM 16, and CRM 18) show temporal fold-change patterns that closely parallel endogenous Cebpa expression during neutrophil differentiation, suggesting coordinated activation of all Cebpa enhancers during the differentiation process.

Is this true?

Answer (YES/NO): NO